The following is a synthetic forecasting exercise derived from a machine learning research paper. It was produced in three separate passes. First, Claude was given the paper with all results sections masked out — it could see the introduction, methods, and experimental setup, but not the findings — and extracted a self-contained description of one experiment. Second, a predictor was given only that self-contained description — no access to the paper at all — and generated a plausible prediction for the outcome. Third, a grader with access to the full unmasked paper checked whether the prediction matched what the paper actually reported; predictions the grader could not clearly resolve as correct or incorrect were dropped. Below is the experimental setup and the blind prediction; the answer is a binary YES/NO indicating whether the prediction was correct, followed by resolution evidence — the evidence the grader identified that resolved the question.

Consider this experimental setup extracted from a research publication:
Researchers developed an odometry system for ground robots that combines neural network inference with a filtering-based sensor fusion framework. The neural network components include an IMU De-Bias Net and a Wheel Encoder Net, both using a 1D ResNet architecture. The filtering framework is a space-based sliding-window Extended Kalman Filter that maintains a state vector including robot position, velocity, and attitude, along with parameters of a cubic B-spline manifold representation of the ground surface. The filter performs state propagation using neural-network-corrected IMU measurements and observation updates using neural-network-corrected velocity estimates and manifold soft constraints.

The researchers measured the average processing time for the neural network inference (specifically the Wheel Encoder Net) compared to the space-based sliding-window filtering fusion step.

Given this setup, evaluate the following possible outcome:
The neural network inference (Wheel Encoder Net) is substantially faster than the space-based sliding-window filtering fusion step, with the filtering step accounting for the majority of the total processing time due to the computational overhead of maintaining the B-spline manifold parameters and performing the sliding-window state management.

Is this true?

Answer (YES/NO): NO